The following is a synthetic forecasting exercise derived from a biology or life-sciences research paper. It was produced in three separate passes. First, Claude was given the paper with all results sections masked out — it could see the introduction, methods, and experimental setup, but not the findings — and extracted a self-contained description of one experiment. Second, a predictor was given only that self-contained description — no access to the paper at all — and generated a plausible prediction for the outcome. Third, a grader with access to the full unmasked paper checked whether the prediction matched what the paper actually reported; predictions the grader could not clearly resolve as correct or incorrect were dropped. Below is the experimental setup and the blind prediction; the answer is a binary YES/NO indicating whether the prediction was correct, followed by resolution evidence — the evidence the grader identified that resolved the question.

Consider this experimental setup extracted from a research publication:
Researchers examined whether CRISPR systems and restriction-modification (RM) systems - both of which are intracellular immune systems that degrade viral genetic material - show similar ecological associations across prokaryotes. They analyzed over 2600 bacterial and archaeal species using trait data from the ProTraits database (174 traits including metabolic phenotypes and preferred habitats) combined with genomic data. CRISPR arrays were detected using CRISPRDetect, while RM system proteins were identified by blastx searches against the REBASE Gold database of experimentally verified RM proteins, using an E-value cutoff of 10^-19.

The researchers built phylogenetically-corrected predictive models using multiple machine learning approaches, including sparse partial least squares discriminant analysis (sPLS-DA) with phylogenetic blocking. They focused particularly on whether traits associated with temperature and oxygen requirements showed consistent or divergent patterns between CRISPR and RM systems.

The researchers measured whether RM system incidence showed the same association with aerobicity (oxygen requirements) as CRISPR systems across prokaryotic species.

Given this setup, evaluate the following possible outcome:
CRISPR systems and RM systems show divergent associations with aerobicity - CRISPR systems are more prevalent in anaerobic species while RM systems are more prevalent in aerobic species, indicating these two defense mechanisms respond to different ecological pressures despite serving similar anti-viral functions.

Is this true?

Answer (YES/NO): YES